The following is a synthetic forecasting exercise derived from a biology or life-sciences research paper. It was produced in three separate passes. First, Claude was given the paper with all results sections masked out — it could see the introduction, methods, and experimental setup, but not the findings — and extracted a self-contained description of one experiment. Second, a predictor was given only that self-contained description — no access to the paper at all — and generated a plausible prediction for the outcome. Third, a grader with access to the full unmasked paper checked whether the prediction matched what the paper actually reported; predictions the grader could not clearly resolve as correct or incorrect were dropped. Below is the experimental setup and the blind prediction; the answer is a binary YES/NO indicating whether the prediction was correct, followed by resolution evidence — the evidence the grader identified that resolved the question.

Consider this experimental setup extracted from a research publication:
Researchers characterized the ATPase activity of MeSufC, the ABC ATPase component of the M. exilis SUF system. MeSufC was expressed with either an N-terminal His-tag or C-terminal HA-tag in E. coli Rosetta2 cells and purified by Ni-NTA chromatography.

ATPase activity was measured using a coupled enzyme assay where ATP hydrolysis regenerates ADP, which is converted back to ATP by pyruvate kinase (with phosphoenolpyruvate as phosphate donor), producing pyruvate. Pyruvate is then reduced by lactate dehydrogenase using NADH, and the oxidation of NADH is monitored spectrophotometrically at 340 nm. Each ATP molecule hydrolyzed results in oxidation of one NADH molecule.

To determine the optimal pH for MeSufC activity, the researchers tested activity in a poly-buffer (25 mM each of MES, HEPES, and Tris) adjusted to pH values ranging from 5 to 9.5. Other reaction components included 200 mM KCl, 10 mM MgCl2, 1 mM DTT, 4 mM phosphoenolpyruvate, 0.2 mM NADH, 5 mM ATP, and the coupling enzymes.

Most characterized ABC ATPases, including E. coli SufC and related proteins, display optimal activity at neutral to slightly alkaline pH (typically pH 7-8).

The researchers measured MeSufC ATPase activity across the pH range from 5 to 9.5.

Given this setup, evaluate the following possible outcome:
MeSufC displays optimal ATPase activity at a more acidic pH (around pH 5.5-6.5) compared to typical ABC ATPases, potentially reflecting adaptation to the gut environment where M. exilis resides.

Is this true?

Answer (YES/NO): NO